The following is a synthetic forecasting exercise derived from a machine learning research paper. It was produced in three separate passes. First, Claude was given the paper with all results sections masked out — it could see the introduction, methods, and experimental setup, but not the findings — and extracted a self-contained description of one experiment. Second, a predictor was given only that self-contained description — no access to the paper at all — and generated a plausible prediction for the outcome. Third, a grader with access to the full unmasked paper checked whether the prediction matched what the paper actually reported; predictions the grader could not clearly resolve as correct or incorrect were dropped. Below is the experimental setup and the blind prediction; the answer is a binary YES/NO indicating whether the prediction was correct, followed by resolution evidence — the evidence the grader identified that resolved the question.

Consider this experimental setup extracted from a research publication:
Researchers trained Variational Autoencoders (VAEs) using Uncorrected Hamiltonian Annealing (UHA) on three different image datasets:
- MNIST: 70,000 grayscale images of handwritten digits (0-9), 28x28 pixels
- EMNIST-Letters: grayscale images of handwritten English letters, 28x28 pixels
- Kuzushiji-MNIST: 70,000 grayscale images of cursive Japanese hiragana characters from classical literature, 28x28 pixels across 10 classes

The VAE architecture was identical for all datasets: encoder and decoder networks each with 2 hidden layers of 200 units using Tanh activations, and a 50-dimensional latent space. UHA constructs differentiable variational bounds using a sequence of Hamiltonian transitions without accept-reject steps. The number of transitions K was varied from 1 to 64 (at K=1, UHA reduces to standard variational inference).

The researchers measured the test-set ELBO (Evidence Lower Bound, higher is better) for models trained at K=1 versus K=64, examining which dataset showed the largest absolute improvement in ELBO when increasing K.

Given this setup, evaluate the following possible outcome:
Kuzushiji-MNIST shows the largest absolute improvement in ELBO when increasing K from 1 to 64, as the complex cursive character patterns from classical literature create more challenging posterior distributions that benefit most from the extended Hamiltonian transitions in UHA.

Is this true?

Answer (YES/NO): YES